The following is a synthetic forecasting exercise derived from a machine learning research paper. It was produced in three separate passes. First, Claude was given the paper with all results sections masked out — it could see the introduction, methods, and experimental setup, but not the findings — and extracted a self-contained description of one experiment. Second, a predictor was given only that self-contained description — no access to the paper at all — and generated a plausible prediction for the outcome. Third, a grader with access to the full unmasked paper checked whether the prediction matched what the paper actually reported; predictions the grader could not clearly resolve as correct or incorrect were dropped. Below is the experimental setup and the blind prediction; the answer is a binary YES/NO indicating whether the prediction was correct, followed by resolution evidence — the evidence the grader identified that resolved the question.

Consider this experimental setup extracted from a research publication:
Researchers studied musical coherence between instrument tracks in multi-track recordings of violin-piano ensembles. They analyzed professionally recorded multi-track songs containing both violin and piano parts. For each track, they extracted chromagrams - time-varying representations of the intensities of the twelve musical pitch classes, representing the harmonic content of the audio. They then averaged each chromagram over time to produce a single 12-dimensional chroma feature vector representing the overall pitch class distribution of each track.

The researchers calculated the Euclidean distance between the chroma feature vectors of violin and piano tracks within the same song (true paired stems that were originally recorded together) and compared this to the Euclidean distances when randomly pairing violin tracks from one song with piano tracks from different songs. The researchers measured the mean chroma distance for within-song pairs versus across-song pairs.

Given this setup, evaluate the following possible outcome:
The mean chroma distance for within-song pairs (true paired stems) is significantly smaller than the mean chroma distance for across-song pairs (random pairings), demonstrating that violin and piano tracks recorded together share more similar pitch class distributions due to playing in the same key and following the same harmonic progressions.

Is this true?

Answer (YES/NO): NO